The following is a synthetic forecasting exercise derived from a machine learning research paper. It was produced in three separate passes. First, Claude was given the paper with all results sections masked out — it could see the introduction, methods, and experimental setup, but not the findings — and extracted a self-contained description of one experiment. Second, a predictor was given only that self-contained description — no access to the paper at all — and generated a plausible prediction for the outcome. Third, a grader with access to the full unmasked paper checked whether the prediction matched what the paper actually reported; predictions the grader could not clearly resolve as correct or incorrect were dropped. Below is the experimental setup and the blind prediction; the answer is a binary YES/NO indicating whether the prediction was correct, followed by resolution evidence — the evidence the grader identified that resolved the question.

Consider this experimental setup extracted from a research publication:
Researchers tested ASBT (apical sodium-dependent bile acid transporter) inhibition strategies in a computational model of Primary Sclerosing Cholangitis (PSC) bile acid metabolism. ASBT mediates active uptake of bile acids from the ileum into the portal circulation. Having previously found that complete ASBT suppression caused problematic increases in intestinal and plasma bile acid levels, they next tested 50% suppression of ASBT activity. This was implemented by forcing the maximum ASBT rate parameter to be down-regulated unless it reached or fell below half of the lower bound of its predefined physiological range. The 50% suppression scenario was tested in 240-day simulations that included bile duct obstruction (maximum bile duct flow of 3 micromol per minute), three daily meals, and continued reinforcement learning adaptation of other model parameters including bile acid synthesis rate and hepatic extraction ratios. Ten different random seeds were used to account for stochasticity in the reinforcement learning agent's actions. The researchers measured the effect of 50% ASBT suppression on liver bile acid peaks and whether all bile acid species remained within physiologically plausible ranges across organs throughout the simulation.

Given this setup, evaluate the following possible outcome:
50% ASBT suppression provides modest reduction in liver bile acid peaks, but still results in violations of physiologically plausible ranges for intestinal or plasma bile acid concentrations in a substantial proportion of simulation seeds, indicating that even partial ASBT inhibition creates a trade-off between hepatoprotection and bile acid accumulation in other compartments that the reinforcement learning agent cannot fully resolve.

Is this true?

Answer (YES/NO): NO